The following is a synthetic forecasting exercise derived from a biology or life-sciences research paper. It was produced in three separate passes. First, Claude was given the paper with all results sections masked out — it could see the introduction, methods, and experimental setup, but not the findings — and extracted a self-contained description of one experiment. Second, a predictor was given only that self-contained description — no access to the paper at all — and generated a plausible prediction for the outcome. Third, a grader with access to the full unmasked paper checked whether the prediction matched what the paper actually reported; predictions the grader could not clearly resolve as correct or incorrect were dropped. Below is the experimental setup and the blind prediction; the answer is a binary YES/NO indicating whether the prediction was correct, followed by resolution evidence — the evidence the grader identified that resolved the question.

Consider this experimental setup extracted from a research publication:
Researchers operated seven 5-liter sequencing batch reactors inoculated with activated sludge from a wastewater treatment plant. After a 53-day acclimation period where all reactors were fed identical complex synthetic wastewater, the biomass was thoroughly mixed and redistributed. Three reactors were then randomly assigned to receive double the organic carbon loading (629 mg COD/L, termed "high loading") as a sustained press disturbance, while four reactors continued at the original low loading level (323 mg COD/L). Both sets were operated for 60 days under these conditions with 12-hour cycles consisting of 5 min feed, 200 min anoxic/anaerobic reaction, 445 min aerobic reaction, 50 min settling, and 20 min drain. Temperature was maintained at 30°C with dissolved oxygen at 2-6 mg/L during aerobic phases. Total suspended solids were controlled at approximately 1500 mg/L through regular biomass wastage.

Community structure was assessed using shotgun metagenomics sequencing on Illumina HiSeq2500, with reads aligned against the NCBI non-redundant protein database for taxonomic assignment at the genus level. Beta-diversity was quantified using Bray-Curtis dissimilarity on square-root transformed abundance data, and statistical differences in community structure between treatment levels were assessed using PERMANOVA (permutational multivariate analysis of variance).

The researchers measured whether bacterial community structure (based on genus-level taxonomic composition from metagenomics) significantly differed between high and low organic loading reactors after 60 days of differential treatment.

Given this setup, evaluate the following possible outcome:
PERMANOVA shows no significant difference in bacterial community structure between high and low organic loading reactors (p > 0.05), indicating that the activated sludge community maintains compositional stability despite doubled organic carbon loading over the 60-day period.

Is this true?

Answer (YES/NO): NO